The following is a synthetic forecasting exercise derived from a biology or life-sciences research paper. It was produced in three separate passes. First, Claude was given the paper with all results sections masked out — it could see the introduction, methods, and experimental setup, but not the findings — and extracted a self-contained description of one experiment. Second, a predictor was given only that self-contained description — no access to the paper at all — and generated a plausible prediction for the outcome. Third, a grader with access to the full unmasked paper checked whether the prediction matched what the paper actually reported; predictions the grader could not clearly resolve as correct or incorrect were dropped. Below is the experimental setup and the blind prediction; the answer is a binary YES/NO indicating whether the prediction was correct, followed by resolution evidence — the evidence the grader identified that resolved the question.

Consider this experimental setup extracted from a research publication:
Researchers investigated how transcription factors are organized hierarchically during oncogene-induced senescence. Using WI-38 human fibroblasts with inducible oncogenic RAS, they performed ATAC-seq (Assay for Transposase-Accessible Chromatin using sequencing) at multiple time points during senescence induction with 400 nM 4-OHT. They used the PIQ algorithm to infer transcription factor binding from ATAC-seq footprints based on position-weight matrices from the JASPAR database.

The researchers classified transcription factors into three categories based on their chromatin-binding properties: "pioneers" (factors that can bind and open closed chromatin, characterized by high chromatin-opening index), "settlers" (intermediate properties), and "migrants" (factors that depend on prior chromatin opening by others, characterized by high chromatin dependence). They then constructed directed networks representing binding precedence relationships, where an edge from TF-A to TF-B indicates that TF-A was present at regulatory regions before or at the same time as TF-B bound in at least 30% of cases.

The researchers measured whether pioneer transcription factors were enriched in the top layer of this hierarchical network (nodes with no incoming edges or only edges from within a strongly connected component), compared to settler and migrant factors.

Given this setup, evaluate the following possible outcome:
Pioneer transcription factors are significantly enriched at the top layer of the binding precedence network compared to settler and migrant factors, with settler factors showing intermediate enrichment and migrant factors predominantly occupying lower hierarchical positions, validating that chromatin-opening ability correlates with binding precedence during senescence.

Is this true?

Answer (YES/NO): YES